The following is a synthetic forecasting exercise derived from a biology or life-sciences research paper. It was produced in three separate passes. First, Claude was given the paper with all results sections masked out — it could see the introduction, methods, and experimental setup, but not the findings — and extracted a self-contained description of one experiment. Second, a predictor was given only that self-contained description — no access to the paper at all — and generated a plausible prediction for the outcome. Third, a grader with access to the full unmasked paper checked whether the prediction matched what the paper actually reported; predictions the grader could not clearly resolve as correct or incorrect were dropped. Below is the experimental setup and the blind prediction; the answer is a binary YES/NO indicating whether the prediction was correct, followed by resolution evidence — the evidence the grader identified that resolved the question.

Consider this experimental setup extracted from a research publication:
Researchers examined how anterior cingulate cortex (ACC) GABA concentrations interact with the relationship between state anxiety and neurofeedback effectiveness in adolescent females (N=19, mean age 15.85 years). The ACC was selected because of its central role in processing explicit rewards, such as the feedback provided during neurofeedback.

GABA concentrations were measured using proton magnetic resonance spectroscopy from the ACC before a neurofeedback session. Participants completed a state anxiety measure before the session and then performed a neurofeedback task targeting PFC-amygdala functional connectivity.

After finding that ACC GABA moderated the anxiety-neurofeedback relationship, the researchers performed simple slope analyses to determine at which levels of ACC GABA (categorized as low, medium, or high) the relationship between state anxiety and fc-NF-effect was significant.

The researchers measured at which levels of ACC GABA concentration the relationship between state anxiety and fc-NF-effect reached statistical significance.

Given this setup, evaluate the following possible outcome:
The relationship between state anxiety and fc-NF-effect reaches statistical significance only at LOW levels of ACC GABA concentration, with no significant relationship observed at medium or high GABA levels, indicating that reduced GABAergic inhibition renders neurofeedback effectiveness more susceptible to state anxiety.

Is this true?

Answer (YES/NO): NO